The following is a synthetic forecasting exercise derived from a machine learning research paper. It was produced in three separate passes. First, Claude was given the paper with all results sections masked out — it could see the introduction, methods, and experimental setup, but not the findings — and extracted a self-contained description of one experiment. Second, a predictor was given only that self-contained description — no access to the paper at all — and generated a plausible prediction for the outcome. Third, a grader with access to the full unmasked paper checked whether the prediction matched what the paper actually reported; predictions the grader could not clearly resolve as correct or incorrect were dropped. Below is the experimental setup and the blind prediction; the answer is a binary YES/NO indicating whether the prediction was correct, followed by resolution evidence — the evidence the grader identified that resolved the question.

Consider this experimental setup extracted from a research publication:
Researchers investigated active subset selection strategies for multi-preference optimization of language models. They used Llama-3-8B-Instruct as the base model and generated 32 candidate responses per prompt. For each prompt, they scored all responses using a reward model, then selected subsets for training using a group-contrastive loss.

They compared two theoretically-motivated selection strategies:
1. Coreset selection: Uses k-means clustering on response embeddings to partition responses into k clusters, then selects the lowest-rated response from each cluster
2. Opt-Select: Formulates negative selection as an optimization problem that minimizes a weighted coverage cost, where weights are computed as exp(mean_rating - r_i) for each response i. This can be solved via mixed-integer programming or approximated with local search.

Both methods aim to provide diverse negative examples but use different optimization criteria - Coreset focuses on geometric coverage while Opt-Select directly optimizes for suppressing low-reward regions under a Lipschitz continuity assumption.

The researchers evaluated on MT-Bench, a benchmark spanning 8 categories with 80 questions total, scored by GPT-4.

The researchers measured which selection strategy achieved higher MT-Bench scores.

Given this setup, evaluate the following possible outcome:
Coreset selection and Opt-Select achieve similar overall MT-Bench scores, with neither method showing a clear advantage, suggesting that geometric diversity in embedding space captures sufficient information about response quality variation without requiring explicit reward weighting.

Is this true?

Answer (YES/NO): NO